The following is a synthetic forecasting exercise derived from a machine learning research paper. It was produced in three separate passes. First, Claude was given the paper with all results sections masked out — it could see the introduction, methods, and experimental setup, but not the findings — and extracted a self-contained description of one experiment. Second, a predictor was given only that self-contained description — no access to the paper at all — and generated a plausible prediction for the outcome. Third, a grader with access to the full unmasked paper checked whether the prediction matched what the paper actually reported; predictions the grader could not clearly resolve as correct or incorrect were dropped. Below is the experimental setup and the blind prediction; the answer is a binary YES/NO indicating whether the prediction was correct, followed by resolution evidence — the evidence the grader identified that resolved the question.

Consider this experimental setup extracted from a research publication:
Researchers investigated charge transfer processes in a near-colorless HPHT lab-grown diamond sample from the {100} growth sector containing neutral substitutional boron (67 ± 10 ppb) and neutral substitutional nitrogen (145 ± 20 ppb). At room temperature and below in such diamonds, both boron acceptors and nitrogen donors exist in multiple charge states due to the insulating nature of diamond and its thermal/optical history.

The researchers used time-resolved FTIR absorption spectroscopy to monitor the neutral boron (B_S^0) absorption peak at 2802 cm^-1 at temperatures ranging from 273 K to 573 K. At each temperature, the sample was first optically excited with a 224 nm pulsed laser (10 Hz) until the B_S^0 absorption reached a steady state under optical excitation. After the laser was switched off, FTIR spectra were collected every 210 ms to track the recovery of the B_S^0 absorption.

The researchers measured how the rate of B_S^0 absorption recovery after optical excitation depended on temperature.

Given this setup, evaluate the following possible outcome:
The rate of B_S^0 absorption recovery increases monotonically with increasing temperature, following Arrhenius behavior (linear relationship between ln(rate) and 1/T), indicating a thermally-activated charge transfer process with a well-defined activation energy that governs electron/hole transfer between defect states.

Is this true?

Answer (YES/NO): YES